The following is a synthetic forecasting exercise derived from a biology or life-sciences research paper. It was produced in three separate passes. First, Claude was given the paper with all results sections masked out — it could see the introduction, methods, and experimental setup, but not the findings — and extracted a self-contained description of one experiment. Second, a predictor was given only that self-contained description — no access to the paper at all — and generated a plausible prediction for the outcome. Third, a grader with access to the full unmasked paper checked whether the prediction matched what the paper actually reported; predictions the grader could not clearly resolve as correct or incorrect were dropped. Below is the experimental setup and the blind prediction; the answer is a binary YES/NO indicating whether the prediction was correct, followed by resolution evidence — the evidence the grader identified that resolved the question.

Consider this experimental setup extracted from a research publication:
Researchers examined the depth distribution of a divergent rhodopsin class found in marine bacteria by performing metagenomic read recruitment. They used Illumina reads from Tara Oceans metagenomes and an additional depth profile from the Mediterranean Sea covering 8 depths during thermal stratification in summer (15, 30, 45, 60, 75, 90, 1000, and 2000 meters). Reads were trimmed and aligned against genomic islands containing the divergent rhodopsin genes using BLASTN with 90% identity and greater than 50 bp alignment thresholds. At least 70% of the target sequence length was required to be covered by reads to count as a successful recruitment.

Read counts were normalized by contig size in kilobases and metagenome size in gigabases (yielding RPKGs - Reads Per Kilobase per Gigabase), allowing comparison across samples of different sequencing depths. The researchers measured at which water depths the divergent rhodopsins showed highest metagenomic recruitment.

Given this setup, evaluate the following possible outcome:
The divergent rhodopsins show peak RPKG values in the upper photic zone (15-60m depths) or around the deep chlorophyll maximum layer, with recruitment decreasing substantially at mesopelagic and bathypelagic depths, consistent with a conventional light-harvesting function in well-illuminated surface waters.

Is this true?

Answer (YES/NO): NO